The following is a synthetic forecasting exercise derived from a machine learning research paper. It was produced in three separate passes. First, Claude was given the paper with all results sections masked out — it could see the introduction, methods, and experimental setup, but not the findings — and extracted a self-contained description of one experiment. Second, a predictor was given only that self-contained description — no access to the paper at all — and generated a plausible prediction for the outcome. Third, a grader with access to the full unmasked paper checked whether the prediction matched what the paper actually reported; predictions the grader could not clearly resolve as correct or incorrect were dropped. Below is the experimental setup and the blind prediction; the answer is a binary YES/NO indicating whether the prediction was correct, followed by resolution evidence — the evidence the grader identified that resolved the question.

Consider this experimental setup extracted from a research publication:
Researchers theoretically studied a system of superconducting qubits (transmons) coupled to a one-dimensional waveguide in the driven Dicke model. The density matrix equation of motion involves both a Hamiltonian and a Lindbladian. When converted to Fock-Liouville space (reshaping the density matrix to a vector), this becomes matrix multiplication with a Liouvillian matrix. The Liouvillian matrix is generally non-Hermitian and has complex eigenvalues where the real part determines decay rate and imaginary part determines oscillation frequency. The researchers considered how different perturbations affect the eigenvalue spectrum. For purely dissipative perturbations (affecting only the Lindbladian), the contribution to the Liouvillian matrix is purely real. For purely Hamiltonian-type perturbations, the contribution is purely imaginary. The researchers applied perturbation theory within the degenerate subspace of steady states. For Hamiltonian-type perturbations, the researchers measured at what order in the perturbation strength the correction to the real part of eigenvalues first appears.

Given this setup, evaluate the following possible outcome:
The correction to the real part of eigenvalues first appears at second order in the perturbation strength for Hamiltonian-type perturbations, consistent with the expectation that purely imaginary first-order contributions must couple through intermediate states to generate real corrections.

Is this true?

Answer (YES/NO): YES